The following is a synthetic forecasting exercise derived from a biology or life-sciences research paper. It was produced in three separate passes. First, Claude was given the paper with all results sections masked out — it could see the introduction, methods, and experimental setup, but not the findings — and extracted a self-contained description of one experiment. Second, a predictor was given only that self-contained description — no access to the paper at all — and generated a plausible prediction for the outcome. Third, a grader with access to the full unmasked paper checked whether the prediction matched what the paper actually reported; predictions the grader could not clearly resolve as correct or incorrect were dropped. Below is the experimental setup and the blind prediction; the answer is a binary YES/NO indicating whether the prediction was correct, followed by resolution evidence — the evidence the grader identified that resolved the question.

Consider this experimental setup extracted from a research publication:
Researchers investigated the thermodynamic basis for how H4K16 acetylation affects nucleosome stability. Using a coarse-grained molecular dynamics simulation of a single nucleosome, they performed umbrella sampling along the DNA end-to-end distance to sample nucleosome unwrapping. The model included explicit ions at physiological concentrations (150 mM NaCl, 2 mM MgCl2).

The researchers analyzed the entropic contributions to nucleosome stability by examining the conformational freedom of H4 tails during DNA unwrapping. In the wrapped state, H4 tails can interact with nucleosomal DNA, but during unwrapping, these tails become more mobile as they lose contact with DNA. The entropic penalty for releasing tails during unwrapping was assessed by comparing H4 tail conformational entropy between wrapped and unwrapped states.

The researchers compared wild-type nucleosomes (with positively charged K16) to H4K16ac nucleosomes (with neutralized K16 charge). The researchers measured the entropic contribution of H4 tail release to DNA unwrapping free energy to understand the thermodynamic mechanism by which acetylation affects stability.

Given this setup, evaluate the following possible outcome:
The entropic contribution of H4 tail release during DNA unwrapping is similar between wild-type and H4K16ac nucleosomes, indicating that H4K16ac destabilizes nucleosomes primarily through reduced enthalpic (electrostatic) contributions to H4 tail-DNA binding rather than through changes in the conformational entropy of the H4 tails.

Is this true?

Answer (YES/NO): NO